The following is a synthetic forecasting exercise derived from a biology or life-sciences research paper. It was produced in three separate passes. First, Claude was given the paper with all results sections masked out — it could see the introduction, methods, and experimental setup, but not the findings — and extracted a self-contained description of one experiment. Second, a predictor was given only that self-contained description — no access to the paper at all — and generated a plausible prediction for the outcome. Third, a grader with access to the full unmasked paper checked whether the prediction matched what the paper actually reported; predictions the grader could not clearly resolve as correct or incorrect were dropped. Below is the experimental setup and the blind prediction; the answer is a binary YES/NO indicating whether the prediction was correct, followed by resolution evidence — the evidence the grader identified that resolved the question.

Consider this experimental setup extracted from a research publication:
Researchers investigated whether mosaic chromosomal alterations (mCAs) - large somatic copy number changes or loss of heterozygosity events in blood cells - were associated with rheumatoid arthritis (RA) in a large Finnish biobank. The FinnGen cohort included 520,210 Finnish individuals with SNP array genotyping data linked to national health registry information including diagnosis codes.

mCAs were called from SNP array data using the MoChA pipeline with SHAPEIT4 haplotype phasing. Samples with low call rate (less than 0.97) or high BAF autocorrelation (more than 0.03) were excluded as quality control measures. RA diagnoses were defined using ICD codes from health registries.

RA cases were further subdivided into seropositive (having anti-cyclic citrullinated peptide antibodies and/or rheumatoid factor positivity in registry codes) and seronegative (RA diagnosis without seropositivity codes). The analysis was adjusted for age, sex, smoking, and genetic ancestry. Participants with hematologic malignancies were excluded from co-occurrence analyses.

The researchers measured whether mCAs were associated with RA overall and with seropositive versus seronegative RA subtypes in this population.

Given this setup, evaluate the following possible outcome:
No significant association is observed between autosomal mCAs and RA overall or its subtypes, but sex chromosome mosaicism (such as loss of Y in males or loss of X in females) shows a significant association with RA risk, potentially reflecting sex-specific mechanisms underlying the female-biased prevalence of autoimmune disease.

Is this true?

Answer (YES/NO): NO